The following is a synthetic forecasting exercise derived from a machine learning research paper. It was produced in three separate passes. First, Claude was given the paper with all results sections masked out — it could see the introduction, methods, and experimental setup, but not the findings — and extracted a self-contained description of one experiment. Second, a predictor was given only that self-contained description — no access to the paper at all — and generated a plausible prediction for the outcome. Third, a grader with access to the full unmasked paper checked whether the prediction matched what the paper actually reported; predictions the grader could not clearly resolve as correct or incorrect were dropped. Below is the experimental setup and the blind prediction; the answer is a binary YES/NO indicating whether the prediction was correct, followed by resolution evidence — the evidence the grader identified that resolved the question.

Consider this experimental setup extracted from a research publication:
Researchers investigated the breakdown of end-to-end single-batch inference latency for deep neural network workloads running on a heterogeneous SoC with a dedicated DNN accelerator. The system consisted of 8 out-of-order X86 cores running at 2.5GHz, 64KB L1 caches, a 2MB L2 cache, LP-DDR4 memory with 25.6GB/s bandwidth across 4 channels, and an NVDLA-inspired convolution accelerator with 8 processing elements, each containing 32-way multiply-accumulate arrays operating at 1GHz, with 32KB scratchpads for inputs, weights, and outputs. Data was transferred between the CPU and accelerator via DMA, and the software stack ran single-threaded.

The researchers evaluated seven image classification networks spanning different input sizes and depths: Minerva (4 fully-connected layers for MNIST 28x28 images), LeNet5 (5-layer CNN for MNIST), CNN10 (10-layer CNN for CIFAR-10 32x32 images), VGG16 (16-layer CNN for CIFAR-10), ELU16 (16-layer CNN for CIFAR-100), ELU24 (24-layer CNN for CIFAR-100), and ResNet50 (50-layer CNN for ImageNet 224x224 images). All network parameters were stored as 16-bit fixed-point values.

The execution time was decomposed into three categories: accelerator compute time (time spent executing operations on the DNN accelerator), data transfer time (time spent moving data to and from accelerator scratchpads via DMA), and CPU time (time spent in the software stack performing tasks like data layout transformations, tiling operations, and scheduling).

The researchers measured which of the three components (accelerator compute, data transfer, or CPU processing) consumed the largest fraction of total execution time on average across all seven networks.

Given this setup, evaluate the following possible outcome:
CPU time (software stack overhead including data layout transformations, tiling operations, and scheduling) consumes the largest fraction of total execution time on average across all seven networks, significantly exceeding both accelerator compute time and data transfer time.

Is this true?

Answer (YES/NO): YES